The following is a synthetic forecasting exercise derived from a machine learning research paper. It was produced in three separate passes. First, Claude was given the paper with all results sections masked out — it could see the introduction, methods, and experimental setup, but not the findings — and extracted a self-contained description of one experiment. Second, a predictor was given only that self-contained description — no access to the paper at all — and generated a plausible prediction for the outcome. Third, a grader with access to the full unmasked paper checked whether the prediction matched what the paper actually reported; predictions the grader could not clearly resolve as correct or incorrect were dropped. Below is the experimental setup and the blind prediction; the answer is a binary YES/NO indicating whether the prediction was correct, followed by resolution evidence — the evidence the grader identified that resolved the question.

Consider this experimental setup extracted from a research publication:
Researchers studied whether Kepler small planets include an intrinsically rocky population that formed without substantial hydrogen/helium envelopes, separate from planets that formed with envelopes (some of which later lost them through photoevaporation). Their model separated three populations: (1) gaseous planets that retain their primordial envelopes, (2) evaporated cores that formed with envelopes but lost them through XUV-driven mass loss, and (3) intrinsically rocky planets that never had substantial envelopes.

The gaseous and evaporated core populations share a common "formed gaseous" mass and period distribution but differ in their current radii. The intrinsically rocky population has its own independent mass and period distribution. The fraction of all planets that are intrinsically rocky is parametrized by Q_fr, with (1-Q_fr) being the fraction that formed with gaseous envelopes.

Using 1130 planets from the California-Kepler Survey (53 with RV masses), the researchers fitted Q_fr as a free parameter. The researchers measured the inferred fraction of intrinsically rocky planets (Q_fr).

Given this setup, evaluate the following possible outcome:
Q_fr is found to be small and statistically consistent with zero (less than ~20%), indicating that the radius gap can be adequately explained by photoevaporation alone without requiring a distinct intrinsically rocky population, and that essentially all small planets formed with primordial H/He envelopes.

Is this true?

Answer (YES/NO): NO